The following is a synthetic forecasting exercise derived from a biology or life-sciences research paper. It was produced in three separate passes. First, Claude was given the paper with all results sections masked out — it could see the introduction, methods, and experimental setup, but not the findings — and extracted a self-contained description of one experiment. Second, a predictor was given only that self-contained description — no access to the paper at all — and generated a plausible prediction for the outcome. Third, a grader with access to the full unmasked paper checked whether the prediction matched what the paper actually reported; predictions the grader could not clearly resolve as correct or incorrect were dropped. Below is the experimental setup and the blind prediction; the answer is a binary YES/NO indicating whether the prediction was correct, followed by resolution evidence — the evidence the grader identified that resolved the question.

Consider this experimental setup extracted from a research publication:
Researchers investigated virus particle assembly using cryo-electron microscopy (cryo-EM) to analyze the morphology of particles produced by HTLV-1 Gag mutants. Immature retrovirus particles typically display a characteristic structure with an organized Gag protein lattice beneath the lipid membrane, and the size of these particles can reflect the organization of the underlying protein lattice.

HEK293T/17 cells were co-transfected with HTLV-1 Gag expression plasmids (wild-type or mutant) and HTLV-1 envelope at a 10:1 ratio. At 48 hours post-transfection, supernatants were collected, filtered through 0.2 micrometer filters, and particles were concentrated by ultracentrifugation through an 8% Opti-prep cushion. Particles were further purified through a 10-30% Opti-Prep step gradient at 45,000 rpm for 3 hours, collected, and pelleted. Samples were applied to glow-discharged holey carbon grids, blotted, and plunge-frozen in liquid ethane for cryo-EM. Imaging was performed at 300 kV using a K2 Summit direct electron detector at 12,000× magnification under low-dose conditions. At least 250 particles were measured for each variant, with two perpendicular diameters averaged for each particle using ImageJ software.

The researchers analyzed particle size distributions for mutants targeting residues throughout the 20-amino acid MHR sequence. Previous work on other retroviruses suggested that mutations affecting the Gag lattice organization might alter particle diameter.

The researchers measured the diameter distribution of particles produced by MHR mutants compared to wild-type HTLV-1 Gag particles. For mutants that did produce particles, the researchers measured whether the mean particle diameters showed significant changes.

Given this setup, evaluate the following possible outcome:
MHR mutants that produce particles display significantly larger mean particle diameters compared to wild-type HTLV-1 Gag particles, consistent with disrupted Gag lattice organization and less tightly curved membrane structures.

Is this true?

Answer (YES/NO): YES